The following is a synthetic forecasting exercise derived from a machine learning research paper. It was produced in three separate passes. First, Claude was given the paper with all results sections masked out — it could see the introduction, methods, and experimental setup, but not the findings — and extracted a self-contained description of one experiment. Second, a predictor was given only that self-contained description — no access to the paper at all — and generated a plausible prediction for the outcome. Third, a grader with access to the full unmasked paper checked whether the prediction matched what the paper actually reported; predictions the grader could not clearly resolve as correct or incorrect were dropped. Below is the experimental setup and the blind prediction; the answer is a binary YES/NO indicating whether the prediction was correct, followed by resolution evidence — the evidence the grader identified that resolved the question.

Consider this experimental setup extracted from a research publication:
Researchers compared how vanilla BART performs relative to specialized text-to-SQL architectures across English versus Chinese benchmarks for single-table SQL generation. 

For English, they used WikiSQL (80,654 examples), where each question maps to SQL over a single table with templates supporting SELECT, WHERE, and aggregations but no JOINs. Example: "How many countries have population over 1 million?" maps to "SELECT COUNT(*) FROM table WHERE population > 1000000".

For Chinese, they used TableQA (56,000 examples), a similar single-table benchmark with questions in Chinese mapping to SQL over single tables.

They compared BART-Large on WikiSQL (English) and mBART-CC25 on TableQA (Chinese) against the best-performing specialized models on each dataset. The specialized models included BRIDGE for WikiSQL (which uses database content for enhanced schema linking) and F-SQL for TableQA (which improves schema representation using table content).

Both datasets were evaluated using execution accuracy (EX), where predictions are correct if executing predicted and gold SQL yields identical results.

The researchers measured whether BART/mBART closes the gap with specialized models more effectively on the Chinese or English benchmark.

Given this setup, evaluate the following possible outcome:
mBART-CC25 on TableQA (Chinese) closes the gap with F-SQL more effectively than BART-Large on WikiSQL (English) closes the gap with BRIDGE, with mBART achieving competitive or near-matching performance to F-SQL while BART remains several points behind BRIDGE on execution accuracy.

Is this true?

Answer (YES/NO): NO